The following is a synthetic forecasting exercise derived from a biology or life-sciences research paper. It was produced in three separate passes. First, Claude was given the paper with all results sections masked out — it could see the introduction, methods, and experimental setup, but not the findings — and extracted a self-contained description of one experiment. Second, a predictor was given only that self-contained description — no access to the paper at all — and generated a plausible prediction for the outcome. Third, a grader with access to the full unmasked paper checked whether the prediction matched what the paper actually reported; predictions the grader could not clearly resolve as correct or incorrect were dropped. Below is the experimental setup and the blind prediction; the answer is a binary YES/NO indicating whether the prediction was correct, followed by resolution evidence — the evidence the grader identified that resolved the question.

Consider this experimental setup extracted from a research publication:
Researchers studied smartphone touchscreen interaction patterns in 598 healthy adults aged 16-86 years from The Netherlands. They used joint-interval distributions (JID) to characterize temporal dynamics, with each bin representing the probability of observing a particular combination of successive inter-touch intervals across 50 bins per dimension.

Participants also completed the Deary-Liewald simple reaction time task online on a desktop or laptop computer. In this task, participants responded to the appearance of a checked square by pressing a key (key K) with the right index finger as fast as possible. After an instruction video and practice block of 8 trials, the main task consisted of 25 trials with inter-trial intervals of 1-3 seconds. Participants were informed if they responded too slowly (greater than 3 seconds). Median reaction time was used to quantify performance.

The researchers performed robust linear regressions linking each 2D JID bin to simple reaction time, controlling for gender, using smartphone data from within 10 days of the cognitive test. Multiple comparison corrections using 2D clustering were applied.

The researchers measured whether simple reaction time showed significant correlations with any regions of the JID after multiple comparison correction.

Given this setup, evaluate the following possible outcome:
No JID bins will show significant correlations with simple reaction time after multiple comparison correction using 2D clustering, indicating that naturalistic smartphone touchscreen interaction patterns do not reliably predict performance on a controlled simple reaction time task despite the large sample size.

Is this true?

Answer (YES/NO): NO